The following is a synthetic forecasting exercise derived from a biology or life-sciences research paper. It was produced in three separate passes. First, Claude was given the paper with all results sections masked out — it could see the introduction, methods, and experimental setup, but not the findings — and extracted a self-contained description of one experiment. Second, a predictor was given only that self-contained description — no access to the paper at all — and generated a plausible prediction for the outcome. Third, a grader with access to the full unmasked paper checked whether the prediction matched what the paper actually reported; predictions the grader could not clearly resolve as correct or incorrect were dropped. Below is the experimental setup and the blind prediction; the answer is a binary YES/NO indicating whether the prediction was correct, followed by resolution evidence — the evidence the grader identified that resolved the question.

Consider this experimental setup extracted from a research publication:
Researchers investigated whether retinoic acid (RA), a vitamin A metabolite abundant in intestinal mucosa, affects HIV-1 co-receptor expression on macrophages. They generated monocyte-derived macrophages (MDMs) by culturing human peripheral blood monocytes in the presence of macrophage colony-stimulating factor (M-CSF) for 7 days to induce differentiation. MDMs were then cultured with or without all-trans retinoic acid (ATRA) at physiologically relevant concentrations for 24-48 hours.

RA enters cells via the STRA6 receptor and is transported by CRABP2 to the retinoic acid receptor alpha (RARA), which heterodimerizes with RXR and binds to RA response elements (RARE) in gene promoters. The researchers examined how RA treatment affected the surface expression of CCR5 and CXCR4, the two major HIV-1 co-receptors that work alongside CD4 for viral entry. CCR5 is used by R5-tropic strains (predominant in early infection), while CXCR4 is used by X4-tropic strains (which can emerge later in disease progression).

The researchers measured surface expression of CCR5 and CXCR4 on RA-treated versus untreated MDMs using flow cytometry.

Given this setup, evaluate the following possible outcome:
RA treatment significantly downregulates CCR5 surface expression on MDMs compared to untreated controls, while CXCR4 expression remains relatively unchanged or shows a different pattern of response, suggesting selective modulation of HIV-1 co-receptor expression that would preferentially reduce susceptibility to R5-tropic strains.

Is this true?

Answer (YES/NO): NO